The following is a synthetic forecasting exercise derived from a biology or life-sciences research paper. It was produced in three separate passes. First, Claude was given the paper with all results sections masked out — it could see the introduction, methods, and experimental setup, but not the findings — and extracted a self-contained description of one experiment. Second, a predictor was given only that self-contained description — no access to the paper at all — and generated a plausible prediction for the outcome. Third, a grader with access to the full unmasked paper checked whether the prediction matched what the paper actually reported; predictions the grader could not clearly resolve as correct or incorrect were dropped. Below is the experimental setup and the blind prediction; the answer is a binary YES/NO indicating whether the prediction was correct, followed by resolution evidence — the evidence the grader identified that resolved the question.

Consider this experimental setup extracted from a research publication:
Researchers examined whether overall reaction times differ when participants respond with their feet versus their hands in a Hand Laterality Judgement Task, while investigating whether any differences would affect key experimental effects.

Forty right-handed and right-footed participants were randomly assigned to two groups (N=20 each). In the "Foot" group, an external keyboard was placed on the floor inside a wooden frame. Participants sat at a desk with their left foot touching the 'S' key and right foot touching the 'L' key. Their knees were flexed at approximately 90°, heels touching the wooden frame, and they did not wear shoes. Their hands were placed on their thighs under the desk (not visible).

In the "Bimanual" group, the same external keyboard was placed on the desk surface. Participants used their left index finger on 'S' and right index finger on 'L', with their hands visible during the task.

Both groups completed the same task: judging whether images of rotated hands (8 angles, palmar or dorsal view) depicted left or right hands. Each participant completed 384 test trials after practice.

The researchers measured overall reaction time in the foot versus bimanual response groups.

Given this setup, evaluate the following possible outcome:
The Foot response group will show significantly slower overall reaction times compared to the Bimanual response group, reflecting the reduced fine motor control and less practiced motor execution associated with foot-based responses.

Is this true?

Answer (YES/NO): NO